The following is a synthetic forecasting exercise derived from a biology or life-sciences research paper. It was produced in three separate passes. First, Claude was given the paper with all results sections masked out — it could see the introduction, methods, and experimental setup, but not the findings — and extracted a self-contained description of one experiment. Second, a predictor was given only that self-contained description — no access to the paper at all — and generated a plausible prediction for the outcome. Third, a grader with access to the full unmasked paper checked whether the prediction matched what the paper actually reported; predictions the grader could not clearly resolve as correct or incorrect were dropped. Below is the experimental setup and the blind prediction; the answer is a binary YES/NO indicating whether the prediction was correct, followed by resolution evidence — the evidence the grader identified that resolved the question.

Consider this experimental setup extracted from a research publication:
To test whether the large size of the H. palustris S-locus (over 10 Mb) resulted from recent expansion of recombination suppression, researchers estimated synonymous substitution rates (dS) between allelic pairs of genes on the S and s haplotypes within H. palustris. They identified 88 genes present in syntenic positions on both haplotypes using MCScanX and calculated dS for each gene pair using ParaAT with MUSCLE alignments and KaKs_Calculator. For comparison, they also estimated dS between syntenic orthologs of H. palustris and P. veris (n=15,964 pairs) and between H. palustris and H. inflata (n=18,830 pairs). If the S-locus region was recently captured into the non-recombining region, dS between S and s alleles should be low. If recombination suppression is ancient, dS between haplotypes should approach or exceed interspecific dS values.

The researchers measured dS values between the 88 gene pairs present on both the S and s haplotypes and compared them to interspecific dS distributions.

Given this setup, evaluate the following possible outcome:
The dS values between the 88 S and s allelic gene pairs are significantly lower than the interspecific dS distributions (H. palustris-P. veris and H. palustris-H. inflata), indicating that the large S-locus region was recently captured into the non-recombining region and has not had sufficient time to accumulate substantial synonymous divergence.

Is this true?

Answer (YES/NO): NO